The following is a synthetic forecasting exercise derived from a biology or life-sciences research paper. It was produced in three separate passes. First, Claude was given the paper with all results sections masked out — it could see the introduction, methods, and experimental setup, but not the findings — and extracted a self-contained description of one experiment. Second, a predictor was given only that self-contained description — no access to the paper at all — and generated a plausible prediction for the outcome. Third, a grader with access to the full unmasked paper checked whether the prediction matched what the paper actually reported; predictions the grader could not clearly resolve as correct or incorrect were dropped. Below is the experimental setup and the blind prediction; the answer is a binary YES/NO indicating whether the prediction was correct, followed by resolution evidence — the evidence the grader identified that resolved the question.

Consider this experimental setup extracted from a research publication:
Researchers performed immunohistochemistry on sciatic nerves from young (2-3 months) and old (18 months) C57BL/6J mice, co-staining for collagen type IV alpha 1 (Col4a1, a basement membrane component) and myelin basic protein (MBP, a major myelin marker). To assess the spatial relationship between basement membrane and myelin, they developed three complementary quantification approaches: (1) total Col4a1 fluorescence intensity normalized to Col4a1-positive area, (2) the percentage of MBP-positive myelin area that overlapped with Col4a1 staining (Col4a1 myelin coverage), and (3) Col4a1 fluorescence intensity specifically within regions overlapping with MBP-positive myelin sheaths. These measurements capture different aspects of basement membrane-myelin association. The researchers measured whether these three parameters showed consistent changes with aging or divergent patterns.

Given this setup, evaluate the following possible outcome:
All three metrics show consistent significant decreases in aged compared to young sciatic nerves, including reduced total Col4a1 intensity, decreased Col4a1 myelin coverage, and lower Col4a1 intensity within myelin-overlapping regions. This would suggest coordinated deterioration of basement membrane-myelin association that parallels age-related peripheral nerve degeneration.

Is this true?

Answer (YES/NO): NO